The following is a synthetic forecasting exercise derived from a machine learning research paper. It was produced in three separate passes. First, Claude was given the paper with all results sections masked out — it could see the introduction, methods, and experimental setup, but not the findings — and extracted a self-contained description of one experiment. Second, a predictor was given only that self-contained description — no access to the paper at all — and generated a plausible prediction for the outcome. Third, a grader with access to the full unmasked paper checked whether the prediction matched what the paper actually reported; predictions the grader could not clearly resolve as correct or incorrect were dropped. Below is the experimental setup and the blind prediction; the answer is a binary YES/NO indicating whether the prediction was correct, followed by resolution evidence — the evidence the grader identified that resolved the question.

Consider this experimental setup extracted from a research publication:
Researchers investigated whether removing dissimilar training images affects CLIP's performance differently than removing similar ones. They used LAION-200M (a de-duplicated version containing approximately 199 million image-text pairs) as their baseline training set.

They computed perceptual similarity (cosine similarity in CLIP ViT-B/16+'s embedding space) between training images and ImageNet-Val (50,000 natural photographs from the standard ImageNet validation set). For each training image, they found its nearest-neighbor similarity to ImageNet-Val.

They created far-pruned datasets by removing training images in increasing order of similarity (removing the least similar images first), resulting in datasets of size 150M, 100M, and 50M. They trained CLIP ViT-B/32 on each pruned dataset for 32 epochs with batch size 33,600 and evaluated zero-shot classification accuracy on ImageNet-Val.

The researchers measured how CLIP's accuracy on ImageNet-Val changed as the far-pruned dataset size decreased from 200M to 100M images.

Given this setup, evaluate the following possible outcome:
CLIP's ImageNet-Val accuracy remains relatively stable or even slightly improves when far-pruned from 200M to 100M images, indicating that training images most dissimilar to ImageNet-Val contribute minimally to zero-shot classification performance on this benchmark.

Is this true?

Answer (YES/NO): YES